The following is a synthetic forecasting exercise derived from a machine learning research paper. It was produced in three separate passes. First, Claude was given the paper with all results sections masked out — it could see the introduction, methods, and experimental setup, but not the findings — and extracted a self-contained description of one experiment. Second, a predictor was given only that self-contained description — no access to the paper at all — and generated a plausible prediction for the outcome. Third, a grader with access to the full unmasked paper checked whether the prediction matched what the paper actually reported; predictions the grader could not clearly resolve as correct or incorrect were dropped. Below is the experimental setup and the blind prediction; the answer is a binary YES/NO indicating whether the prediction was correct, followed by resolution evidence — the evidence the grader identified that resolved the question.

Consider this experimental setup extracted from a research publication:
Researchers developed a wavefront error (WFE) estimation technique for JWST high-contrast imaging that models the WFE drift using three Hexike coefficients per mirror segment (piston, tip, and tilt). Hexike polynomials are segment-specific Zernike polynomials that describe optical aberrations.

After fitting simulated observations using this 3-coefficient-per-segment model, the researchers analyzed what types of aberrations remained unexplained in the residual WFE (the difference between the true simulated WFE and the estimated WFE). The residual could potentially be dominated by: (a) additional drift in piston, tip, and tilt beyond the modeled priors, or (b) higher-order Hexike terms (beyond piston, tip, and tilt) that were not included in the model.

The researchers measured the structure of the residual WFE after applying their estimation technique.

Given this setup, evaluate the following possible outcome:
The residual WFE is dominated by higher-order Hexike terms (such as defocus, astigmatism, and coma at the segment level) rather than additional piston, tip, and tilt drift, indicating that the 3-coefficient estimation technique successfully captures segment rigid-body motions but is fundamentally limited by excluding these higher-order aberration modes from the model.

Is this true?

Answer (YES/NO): YES